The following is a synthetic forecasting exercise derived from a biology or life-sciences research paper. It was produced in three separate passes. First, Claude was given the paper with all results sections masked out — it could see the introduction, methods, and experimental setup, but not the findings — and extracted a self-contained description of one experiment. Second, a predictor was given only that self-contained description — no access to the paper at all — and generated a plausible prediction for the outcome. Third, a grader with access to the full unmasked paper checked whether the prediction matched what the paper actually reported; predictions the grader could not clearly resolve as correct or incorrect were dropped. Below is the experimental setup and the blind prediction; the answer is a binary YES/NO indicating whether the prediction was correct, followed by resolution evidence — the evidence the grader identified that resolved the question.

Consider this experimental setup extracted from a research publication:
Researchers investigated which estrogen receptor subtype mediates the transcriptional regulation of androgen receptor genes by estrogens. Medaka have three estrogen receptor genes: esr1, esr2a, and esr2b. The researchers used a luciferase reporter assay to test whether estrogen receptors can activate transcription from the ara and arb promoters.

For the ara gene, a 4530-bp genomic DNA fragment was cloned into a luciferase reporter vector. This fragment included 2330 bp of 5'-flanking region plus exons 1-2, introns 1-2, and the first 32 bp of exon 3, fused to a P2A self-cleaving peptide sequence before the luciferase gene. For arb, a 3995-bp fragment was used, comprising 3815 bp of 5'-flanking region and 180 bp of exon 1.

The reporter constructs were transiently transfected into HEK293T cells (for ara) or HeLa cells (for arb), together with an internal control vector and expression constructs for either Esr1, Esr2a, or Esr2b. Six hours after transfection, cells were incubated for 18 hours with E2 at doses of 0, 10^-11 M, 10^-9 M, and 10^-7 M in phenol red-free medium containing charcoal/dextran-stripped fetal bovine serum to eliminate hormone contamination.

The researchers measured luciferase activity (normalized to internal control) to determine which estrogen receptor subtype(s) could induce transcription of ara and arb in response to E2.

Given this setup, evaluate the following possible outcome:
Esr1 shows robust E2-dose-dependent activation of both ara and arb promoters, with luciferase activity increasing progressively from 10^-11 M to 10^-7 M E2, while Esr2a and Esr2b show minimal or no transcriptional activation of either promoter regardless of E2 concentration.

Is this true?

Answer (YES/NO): NO